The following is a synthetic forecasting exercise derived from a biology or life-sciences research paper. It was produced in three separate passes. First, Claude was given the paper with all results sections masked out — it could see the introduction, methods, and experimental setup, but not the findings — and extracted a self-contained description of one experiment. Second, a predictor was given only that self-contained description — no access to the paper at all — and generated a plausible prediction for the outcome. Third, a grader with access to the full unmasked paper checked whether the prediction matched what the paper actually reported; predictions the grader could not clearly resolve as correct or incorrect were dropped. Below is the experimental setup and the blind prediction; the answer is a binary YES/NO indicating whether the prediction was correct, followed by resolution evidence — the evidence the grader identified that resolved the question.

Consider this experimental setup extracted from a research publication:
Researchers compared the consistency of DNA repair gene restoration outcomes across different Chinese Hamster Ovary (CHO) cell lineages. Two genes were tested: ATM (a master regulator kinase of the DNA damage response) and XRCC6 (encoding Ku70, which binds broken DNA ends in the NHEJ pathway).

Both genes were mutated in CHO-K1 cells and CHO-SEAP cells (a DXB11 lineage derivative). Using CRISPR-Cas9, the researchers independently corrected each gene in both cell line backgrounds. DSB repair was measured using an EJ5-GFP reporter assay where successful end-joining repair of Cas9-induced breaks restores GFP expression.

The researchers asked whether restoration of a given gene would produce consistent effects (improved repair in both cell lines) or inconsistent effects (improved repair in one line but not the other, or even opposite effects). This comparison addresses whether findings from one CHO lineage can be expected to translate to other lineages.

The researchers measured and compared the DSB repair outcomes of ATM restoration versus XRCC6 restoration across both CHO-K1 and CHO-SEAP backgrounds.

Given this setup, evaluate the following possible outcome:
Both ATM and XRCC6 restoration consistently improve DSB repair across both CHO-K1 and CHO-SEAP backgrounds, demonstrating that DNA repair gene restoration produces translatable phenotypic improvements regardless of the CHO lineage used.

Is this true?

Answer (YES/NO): NO